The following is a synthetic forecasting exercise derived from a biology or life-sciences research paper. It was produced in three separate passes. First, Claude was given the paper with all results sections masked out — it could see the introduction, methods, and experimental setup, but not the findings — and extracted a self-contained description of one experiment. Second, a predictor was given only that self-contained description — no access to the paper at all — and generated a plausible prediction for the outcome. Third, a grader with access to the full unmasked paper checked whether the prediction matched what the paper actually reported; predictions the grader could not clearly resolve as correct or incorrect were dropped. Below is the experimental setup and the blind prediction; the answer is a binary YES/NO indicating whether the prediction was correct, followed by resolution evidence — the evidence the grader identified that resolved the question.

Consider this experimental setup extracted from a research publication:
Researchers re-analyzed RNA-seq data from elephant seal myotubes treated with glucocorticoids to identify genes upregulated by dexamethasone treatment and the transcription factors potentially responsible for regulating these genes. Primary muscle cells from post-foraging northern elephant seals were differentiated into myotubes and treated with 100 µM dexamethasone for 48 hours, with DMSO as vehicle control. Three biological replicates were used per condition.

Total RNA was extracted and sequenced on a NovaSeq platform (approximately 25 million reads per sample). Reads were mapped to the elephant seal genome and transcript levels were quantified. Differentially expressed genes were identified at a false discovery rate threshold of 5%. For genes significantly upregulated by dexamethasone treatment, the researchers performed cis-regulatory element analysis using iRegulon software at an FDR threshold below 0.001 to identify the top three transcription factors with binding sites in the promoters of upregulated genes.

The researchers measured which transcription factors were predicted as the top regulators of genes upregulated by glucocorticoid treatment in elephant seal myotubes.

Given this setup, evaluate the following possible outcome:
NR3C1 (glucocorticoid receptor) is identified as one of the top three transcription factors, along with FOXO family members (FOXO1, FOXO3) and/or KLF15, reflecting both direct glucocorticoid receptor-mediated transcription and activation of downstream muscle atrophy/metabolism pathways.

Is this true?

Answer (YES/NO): NO